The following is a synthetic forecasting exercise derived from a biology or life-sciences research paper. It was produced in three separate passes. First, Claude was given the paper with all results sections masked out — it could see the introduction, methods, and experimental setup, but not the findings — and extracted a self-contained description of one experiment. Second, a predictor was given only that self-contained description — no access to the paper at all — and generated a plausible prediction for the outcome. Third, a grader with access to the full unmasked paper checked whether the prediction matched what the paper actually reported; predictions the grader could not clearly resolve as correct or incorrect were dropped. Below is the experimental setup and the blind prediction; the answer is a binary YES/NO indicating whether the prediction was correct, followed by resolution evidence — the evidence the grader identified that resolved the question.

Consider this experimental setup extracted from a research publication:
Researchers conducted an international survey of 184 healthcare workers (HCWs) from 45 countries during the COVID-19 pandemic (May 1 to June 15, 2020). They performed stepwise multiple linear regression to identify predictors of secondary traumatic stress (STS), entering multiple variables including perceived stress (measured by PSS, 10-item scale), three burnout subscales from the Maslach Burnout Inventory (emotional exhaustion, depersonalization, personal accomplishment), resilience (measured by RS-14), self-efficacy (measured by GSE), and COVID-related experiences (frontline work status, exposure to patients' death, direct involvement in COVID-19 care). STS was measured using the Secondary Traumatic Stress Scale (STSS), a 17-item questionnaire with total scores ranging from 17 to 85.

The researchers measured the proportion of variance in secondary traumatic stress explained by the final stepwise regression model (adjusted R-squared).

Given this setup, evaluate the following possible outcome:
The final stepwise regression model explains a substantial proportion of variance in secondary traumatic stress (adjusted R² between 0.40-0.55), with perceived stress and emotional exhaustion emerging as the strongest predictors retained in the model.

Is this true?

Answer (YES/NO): YES